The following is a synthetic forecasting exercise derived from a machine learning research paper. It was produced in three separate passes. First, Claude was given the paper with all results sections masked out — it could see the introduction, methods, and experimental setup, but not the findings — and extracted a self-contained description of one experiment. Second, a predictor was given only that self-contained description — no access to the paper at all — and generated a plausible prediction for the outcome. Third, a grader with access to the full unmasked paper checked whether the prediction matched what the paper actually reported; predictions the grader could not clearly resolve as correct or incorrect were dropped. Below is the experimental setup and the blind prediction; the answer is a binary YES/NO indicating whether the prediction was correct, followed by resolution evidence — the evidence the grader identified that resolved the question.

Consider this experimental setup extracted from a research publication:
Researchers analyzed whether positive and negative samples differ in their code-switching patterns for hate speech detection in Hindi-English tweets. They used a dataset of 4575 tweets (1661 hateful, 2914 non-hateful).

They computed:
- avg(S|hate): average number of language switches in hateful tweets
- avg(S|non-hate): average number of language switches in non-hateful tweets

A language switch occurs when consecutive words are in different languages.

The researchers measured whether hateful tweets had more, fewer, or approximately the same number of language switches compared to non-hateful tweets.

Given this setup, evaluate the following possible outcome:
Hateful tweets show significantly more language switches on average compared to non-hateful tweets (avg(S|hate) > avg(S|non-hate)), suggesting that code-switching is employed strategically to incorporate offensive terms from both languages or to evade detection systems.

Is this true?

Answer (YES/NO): NO